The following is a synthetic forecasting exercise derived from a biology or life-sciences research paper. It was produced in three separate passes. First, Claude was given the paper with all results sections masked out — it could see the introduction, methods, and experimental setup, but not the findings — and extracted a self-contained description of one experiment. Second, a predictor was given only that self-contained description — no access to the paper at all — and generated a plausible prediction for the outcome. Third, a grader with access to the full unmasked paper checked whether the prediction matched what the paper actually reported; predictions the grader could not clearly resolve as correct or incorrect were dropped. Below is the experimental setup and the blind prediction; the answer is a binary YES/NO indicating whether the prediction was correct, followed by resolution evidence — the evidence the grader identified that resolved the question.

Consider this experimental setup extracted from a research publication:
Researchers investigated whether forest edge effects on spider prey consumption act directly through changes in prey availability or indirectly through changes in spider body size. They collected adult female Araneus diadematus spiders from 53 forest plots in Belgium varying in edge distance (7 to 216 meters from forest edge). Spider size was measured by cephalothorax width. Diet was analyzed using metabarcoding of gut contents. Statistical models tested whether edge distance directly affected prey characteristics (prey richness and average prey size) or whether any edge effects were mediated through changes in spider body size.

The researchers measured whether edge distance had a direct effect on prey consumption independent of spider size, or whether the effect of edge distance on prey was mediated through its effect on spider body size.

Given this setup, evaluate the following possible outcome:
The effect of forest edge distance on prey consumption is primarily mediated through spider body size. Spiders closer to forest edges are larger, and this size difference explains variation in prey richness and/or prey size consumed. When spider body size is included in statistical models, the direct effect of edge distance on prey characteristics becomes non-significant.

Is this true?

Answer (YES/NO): YES